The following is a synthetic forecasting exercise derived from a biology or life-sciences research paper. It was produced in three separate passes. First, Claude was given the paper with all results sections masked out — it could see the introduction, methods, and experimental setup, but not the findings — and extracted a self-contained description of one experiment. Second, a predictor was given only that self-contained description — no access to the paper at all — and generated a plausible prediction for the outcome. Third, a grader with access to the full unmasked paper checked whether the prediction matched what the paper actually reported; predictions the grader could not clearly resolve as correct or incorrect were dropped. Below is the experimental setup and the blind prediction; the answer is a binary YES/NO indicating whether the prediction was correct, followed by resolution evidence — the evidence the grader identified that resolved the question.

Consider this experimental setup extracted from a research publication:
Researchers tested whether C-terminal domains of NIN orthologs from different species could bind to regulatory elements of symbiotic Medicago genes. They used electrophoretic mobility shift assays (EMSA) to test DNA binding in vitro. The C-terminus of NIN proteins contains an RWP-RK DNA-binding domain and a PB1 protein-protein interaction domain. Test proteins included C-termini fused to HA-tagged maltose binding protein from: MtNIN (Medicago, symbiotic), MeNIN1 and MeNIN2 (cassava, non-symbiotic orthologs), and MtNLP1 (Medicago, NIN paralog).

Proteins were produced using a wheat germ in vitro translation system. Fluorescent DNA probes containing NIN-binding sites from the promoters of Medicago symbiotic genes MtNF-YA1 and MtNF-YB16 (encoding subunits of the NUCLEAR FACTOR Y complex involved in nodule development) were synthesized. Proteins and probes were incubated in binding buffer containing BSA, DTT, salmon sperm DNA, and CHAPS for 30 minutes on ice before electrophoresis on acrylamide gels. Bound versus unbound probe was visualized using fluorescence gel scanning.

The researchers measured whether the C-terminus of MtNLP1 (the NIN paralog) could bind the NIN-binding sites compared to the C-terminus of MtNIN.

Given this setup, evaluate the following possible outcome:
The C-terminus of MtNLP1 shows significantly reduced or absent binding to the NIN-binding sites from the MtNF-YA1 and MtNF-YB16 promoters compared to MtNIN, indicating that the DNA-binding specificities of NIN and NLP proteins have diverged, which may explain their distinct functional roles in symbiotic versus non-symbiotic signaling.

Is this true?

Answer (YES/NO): YES